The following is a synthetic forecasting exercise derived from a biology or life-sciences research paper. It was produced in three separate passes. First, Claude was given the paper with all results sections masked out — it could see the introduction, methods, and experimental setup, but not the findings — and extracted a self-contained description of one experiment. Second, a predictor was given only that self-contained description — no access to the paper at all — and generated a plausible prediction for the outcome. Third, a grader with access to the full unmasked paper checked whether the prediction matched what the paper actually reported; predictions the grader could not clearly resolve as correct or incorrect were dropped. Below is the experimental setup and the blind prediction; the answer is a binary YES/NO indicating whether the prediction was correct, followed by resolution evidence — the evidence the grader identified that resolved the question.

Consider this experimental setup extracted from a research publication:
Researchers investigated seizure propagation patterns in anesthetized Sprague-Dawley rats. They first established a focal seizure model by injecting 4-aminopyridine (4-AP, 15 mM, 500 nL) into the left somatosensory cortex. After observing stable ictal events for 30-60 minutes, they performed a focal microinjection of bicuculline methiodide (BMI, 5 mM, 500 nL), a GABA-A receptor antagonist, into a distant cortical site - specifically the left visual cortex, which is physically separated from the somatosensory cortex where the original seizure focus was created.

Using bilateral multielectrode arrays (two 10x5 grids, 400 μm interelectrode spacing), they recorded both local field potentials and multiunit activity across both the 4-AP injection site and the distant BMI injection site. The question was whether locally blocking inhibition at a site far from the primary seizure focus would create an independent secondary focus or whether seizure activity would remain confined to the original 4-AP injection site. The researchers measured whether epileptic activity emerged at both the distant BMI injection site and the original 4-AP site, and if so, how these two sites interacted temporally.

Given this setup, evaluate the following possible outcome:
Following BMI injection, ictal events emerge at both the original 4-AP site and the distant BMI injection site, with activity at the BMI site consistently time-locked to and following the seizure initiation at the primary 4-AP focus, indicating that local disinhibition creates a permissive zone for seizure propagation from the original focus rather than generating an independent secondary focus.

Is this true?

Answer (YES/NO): NO